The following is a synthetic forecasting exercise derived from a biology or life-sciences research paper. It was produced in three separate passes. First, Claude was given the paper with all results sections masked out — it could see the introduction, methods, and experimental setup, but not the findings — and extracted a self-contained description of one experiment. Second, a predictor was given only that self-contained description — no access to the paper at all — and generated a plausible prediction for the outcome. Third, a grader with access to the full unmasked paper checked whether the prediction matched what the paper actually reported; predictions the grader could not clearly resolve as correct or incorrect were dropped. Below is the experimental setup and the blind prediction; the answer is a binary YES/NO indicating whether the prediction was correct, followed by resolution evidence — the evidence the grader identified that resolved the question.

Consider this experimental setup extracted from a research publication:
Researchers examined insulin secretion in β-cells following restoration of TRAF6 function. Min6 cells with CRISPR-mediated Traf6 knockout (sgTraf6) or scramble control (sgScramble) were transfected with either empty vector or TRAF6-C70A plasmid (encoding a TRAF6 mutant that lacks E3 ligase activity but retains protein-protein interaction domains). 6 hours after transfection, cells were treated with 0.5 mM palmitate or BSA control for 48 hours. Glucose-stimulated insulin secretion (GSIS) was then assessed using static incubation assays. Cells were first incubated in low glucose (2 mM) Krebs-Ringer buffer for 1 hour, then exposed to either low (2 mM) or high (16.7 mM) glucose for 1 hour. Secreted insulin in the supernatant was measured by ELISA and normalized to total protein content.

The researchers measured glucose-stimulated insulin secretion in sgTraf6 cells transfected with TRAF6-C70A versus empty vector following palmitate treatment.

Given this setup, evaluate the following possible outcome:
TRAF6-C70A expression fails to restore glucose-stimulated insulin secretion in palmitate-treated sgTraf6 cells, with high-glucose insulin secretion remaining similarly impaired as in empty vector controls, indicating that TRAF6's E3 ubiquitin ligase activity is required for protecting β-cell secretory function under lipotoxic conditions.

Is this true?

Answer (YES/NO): YES